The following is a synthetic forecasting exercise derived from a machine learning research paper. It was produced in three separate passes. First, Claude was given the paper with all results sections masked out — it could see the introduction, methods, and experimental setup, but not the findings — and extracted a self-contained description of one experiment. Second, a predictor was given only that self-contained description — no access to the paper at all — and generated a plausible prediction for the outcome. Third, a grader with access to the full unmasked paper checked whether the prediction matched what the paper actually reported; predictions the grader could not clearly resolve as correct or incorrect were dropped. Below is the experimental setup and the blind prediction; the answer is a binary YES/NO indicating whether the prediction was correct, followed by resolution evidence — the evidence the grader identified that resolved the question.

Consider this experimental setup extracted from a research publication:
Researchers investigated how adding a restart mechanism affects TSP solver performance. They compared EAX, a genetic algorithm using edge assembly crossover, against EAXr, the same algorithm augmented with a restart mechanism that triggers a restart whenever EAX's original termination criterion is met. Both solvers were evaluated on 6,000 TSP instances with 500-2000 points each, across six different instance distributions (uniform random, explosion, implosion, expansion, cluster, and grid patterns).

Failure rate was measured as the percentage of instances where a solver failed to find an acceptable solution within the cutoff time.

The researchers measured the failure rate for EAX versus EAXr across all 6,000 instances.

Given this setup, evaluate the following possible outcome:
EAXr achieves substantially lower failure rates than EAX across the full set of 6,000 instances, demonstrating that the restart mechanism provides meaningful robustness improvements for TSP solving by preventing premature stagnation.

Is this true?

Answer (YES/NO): YES